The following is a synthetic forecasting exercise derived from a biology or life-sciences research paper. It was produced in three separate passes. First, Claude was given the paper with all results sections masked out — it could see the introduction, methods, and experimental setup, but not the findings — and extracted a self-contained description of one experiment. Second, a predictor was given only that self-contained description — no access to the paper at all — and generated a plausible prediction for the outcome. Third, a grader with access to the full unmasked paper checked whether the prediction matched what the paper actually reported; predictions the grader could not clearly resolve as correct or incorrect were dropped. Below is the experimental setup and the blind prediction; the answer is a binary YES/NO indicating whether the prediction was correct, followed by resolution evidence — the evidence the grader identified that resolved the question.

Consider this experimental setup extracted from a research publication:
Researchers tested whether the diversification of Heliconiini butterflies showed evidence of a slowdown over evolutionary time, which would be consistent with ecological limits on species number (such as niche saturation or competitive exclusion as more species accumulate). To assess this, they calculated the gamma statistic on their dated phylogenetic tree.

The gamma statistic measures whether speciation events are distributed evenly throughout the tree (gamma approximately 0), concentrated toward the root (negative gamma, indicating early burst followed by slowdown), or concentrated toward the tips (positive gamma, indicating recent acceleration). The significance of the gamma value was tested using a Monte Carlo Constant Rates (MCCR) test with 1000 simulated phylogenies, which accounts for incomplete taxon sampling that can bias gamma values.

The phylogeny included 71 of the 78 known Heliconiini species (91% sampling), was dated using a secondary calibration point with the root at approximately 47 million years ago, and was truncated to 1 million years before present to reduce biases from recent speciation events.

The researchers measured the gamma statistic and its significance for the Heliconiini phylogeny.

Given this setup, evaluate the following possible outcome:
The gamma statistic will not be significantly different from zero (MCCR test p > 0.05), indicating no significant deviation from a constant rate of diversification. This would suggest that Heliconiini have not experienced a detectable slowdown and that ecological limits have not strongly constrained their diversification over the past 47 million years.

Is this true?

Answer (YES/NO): YES